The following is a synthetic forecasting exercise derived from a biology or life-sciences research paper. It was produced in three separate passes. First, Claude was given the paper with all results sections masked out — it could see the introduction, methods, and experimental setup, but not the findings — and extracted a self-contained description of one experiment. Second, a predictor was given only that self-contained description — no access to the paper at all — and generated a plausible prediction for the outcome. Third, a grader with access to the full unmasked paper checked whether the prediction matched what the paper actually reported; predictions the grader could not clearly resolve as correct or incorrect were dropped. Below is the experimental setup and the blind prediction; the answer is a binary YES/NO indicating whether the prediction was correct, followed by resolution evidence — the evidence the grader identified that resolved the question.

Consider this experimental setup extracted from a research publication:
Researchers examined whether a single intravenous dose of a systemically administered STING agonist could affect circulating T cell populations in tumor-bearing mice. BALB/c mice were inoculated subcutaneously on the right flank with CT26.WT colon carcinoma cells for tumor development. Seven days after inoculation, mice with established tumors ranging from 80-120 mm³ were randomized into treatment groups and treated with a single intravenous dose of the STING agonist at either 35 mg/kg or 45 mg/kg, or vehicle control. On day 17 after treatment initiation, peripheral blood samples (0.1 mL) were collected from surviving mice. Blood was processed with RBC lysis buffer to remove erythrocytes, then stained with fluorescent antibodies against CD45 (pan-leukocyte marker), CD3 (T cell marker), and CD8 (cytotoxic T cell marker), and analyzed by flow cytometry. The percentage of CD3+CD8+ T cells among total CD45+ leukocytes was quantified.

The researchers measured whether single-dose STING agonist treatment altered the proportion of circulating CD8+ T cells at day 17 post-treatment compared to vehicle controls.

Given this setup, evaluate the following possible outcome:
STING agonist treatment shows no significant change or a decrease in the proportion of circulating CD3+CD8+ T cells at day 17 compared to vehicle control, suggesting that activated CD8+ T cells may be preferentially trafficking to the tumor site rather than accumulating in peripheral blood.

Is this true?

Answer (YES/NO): NO